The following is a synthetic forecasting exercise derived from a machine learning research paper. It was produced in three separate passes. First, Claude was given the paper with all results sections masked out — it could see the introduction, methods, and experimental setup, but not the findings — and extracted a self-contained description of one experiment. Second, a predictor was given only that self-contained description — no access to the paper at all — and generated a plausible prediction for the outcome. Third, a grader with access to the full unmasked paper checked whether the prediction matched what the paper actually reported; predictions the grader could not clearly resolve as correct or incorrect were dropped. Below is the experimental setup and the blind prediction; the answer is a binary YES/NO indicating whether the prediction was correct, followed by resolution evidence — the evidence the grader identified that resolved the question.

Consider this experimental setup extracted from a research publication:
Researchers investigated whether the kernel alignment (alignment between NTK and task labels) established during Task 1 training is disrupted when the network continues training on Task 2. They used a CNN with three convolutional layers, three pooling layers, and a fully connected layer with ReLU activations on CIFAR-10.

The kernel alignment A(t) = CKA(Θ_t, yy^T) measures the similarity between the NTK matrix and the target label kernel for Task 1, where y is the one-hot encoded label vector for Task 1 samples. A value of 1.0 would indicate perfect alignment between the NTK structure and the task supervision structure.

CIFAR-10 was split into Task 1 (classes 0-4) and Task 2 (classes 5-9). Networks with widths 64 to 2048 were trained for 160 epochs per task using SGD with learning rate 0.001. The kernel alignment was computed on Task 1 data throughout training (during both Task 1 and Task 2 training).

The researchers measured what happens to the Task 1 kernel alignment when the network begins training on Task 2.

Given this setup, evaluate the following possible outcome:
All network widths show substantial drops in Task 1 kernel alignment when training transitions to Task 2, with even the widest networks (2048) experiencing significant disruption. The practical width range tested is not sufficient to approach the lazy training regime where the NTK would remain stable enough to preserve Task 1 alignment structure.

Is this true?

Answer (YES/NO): YES